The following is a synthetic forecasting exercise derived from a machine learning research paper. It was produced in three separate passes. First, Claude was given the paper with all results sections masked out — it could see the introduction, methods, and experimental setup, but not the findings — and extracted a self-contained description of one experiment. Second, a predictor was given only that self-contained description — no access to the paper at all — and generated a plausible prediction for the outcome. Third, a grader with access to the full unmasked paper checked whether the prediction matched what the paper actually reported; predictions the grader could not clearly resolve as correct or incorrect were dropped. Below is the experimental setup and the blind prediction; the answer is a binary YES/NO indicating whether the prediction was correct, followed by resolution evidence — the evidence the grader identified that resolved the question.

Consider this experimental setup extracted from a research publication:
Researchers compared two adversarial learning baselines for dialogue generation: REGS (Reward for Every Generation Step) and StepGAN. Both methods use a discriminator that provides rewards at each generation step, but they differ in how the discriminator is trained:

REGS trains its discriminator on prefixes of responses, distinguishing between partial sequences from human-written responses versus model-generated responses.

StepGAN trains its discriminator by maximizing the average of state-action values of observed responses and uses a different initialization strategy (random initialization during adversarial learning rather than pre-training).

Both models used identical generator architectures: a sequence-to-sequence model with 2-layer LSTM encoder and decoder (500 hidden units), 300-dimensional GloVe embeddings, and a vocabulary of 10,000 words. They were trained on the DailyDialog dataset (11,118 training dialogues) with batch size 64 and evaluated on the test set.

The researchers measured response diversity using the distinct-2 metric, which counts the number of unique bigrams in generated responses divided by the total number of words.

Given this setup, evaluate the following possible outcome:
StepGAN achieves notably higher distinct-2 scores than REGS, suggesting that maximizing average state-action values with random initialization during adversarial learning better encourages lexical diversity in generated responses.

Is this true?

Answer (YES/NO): NO